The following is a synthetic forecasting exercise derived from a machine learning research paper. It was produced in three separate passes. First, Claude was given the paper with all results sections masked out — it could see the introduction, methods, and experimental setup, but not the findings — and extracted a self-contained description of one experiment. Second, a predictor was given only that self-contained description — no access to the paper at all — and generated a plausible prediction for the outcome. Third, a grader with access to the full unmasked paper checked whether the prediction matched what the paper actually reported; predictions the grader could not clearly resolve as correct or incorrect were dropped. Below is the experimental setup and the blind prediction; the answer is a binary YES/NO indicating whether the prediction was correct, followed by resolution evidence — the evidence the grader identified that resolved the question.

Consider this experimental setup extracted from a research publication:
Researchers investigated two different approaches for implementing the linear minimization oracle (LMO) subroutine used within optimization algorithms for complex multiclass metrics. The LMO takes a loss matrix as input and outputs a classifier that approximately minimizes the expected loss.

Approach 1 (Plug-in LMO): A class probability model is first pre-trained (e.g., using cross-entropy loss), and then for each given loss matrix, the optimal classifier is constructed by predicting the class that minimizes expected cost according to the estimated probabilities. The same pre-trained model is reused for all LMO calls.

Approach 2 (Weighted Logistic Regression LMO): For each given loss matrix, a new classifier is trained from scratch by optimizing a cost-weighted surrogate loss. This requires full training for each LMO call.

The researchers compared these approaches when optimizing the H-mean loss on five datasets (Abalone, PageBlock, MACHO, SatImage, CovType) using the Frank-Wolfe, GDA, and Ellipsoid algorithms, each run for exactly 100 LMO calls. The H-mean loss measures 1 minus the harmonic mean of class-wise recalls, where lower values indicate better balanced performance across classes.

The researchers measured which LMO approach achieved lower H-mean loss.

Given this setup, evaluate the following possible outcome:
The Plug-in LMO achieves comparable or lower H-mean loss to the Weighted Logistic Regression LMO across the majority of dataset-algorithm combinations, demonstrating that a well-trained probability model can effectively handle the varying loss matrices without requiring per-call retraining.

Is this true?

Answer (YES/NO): NO